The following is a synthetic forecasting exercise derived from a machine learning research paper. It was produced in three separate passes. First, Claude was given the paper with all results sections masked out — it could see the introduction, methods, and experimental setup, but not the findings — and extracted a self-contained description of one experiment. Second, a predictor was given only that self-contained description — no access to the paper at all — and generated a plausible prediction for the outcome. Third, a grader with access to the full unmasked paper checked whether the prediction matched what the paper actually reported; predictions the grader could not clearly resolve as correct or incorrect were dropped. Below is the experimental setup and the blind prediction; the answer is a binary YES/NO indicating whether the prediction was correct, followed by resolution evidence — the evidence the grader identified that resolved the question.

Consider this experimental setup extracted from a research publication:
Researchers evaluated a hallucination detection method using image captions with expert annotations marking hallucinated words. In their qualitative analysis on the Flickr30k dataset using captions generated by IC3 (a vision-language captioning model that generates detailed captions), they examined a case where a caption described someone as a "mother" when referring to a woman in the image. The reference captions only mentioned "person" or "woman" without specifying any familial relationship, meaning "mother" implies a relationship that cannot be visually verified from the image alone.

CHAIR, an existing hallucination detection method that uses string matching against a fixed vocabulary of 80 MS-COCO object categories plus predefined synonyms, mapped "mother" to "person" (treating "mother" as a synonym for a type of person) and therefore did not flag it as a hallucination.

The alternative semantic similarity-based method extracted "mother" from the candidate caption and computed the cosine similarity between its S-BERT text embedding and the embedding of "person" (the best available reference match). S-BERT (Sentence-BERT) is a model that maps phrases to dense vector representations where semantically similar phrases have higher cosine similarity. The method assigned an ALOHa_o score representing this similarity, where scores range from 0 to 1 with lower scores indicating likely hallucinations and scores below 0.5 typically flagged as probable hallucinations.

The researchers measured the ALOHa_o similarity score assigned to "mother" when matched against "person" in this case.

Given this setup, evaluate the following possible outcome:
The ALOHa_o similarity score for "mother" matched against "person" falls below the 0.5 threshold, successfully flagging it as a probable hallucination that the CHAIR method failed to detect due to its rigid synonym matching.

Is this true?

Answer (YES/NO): NO